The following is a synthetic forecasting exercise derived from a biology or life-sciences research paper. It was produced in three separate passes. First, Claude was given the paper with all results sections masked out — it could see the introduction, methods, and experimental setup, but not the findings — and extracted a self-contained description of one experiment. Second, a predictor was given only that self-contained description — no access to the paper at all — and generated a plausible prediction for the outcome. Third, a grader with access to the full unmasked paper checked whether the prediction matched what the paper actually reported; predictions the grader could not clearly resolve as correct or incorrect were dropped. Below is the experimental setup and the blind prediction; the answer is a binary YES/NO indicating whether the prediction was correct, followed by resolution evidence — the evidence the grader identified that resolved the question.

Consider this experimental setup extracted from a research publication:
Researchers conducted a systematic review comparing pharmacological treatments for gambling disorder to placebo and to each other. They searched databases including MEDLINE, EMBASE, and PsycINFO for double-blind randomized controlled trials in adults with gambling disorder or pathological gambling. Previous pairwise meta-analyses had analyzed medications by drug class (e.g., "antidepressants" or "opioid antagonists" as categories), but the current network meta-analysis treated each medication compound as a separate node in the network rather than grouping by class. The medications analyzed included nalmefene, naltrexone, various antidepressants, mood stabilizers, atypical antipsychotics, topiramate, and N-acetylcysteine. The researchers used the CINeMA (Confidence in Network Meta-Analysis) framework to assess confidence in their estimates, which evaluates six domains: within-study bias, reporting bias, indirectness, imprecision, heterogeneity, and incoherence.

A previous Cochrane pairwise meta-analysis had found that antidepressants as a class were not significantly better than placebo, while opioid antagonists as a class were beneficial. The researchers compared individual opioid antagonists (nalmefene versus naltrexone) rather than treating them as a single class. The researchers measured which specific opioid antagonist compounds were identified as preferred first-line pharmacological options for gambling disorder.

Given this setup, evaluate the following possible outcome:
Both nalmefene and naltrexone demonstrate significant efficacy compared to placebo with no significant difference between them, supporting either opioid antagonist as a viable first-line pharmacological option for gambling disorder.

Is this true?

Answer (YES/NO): NO